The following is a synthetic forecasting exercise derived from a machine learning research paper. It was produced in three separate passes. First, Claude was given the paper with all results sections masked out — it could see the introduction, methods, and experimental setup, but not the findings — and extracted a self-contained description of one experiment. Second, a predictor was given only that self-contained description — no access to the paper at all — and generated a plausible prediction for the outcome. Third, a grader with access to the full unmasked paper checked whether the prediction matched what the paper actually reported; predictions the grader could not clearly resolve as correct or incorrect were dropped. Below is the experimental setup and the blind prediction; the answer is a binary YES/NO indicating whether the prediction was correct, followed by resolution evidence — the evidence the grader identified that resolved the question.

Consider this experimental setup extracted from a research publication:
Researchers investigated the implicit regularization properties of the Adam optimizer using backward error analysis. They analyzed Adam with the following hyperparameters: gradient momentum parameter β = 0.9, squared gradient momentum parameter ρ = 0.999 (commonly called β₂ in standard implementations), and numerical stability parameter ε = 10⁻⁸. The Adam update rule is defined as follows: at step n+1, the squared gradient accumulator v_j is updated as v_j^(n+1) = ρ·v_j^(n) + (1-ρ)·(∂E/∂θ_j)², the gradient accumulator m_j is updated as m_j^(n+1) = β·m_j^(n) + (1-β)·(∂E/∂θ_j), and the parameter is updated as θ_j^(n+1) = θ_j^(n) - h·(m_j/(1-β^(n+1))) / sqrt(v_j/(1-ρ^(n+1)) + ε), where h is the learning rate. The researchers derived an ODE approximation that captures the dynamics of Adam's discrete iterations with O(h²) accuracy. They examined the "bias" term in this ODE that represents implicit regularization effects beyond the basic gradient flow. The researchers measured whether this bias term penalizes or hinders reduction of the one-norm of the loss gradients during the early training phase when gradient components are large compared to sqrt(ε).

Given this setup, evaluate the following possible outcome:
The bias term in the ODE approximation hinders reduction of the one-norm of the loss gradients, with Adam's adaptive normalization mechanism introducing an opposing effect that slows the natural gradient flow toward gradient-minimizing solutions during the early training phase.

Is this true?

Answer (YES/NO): YES